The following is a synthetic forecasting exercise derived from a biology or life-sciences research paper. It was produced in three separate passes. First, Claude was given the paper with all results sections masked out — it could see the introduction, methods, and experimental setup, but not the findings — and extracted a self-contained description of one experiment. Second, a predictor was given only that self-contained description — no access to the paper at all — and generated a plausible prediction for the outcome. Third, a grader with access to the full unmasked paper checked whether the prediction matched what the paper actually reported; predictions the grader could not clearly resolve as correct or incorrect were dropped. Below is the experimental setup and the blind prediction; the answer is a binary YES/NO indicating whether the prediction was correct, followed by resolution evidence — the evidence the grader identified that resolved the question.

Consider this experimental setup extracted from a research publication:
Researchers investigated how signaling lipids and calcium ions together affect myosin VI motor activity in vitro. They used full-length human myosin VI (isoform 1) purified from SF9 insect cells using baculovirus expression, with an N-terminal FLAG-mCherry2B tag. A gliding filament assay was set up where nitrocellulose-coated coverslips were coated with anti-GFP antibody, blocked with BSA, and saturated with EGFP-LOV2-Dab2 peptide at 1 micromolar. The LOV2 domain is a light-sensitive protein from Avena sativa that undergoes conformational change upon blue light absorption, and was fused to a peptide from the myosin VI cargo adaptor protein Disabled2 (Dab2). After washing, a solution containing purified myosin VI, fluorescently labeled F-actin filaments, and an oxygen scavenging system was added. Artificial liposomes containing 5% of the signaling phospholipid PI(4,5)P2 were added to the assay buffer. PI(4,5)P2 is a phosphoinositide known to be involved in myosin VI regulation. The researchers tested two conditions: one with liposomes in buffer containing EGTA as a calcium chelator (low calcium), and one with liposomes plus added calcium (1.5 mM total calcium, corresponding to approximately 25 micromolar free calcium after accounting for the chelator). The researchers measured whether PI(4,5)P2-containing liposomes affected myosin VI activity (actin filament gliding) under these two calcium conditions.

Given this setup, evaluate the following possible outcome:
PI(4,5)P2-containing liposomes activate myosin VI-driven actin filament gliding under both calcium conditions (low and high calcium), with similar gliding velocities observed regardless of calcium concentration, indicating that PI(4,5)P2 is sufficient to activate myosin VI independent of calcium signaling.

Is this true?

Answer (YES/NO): NO